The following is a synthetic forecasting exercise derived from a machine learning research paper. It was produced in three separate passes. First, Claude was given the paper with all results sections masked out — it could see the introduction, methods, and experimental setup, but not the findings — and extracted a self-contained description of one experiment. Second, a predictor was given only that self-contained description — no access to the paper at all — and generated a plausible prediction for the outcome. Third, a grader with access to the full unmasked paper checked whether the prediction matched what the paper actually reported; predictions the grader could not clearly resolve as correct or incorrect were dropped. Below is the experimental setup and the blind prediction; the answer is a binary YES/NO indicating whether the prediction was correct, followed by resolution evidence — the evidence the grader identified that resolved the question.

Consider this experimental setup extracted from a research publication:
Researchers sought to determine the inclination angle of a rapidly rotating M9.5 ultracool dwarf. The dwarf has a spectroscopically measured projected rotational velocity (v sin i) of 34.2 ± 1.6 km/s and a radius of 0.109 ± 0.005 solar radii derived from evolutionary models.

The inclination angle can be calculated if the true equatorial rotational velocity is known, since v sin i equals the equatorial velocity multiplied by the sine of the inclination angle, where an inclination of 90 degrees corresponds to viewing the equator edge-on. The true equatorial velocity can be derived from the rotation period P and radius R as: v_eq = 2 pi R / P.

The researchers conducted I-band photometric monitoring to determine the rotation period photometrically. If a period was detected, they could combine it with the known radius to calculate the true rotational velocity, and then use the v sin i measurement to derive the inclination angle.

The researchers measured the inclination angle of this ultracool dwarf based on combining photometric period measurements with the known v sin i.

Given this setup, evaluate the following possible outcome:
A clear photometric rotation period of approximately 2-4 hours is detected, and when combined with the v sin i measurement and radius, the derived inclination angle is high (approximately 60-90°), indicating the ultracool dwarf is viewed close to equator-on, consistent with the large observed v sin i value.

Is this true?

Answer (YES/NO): NO